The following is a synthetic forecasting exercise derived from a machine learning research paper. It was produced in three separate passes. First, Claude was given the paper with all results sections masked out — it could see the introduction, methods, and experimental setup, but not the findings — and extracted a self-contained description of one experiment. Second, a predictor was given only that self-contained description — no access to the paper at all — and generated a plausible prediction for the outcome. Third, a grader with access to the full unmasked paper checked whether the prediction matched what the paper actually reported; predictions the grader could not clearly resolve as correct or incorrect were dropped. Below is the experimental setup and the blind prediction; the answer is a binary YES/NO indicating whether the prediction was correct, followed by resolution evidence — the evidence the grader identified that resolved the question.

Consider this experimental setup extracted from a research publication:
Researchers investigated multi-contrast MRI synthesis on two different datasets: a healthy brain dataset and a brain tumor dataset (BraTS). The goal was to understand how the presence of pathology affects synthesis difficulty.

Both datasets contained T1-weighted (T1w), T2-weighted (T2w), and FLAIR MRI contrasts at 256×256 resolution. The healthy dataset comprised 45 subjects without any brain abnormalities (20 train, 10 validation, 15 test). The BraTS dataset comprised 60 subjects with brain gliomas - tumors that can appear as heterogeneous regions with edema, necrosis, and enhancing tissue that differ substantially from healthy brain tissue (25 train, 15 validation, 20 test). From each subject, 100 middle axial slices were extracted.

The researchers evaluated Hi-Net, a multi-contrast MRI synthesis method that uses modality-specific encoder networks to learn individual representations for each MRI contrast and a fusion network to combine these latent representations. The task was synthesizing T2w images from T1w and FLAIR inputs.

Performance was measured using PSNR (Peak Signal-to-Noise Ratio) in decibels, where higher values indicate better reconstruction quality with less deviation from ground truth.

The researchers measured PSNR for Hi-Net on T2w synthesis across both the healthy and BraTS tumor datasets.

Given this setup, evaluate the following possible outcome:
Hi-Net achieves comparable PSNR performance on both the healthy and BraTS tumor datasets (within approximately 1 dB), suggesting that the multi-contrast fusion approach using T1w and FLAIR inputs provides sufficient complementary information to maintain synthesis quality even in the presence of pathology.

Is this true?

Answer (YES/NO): YES